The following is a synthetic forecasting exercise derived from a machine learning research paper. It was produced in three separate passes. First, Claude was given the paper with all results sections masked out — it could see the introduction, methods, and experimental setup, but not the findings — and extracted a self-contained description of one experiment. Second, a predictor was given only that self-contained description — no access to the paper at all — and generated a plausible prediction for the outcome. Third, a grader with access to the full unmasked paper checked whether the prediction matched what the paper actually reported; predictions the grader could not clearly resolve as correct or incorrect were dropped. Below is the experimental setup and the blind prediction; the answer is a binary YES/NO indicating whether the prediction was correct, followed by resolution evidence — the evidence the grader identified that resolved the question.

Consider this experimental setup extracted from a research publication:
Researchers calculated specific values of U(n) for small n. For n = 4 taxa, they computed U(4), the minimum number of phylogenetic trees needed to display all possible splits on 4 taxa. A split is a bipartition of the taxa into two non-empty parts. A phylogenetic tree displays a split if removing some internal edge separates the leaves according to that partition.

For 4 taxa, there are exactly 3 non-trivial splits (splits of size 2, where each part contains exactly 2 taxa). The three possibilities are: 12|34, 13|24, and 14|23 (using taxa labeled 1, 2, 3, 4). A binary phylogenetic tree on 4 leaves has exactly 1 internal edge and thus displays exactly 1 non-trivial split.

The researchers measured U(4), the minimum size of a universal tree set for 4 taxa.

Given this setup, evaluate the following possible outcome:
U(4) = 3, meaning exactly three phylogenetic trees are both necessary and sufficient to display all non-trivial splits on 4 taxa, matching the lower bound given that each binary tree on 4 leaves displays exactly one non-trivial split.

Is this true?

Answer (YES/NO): YES